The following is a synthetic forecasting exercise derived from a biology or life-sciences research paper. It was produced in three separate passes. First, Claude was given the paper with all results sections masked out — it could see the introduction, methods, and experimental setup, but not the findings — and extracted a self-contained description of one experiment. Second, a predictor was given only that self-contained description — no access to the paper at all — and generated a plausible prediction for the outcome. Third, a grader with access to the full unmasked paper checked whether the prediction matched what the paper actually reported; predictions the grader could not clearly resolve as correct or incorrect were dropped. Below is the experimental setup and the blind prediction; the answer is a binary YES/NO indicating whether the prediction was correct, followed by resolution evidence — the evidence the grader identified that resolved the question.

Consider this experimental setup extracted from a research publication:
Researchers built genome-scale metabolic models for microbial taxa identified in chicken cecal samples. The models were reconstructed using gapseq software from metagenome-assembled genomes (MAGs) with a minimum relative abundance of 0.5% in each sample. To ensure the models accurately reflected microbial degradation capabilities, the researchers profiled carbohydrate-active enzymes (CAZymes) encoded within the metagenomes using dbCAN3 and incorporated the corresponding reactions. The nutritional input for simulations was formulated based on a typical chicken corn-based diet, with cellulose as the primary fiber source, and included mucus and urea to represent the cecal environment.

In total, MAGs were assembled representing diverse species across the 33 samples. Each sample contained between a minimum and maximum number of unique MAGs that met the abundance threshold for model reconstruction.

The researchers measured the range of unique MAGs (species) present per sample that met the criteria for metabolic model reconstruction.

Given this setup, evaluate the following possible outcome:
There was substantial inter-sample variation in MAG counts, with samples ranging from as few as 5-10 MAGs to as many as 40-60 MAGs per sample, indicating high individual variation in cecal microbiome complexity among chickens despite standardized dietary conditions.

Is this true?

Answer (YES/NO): NO